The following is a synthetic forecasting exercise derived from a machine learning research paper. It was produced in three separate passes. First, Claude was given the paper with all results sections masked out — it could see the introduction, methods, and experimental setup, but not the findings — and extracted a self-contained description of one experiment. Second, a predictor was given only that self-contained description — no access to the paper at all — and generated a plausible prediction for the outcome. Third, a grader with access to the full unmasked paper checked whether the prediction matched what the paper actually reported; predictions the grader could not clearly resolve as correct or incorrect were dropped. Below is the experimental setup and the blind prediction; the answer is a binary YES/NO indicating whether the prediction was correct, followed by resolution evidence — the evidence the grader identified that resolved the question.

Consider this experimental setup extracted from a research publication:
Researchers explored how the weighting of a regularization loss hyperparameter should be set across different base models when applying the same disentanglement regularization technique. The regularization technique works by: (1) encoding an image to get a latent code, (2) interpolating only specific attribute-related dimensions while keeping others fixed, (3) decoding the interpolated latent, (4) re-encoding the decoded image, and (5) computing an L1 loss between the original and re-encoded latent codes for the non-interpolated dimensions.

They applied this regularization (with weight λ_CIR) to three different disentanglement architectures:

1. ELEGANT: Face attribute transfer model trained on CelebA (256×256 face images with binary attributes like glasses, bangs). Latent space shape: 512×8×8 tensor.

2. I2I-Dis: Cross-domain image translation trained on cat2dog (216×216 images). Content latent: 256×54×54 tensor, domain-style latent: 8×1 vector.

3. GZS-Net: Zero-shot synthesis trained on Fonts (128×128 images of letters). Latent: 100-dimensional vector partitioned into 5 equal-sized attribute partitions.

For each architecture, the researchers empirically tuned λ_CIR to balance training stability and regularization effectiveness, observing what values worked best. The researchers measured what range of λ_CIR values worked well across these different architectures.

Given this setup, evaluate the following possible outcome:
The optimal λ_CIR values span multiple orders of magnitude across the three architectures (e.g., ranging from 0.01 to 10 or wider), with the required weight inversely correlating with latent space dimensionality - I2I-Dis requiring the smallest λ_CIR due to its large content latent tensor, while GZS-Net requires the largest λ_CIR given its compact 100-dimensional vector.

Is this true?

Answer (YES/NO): NO